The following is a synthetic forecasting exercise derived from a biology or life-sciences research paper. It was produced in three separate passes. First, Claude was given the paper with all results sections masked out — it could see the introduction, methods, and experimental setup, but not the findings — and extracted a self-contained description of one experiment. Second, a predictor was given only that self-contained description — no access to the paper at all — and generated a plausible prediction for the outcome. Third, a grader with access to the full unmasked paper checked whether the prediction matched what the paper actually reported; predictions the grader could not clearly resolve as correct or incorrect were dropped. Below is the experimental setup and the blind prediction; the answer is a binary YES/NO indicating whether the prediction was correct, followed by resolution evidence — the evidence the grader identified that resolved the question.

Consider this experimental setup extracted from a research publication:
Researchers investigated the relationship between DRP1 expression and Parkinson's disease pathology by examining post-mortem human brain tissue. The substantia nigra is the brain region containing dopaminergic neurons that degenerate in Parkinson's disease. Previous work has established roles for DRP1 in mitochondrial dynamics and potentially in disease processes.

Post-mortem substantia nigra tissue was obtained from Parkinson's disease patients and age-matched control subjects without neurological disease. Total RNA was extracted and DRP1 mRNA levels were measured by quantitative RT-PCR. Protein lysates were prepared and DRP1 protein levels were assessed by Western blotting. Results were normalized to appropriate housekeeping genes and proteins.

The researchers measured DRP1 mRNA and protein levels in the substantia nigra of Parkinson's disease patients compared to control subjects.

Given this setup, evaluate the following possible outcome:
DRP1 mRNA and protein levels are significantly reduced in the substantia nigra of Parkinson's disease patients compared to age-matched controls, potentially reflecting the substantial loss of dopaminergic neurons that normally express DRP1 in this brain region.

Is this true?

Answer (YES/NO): NO